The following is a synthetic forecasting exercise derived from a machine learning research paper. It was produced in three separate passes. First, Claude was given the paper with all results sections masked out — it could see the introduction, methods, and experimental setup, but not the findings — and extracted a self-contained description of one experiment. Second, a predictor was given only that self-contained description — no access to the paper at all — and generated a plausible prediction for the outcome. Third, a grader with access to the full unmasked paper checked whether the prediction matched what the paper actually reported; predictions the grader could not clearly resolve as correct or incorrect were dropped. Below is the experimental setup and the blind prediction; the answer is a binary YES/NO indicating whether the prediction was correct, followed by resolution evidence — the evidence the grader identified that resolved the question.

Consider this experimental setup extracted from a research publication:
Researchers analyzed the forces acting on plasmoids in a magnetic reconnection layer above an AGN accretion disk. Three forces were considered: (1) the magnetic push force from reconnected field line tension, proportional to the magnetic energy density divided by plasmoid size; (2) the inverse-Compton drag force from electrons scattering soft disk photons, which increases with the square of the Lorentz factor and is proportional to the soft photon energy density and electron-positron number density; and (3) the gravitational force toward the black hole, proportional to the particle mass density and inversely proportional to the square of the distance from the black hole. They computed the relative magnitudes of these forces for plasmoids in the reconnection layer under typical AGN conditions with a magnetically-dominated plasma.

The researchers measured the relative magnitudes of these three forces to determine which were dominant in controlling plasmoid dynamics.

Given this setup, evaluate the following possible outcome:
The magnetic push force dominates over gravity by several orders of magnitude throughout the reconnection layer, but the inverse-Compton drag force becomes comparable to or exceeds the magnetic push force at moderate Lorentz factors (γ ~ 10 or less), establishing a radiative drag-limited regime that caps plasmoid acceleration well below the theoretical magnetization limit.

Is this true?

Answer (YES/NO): NO